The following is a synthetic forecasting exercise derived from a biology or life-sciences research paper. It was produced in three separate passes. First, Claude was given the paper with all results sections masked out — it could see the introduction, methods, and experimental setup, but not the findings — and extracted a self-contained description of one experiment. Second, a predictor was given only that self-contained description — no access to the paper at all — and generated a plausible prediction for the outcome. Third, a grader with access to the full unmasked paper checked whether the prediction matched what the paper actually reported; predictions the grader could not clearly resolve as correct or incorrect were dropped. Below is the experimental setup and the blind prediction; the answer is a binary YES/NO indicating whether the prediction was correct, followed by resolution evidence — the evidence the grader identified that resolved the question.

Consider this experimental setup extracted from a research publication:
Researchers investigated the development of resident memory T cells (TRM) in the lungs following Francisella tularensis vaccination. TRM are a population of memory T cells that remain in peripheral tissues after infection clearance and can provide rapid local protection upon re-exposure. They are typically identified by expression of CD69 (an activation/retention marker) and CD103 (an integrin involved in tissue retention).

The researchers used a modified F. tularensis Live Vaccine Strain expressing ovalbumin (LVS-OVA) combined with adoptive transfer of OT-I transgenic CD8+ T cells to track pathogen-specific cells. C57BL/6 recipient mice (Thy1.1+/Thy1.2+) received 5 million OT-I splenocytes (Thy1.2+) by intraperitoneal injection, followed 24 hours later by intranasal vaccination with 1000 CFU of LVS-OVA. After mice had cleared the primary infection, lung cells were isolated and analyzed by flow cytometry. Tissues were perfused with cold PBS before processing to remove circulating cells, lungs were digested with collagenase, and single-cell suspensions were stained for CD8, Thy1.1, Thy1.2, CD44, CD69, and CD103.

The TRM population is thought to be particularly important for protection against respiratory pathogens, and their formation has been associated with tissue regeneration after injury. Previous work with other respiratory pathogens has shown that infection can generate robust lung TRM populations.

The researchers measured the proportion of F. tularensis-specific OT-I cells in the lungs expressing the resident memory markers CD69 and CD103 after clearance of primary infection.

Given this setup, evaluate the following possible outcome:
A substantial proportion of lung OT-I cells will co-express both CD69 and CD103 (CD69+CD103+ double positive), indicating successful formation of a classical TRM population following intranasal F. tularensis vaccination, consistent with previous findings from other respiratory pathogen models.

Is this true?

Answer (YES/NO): NO